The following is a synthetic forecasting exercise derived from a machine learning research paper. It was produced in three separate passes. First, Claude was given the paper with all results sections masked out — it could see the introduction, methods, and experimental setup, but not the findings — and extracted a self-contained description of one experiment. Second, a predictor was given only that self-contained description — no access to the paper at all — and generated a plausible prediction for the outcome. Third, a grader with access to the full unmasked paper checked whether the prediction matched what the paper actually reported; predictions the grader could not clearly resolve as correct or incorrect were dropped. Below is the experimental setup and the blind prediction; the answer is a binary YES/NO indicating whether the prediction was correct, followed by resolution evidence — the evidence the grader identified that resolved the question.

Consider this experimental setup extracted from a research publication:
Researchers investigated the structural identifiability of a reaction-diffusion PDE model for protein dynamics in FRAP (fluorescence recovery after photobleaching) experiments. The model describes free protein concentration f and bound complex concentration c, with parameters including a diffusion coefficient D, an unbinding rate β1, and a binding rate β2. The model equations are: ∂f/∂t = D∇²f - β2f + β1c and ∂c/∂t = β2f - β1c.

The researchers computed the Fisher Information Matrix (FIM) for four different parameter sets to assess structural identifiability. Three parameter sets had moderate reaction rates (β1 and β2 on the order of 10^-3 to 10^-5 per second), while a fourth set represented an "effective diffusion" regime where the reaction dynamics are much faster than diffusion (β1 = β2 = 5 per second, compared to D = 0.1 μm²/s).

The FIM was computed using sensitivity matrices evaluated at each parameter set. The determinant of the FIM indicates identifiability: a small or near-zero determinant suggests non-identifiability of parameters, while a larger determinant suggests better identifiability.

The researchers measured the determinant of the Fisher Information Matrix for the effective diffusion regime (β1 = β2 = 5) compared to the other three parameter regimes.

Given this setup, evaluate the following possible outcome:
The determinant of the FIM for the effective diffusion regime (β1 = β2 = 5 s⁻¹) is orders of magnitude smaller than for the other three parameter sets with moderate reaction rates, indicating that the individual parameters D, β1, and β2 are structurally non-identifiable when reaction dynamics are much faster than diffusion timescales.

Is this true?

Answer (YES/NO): YES